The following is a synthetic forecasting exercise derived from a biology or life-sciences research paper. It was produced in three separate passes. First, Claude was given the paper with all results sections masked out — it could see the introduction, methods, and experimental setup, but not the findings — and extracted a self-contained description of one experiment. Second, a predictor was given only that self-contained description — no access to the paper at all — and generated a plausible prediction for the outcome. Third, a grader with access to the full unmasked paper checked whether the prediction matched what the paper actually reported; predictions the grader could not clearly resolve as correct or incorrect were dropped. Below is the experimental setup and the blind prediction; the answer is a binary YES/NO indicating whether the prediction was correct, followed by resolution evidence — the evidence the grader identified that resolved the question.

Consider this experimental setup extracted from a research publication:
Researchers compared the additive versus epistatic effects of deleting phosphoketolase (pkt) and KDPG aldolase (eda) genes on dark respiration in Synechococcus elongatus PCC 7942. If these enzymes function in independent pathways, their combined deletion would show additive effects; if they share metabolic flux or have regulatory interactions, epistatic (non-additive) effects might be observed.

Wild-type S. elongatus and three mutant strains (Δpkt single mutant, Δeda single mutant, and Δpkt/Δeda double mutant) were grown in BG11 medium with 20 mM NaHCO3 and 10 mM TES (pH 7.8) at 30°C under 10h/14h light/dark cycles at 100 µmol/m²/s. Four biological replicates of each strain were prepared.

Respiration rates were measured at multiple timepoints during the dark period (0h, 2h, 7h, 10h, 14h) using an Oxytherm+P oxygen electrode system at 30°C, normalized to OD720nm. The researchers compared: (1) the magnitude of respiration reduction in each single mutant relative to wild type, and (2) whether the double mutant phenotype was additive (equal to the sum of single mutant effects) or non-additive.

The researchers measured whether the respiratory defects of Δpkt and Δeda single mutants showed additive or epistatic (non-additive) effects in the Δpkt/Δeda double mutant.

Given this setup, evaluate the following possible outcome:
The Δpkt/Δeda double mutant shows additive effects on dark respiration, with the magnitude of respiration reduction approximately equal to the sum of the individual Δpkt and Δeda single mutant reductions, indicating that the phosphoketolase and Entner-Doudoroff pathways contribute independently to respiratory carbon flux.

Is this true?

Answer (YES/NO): NO